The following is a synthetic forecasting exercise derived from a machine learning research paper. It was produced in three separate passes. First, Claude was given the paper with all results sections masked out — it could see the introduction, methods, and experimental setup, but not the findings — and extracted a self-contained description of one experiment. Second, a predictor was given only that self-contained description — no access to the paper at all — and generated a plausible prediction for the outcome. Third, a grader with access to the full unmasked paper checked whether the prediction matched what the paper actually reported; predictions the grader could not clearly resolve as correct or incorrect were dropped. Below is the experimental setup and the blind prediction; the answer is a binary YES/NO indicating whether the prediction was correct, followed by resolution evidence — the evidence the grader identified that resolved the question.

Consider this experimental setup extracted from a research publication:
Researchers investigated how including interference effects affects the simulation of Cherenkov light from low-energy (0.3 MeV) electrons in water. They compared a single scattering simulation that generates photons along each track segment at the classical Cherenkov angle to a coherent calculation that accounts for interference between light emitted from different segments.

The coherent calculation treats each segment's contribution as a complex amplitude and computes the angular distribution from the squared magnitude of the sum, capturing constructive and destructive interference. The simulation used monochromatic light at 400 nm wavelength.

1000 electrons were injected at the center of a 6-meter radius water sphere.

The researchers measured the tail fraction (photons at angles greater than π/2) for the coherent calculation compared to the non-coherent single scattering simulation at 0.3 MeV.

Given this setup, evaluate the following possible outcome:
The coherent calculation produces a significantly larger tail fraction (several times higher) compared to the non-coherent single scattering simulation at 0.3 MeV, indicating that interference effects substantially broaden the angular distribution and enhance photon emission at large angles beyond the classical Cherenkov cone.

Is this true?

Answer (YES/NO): NO